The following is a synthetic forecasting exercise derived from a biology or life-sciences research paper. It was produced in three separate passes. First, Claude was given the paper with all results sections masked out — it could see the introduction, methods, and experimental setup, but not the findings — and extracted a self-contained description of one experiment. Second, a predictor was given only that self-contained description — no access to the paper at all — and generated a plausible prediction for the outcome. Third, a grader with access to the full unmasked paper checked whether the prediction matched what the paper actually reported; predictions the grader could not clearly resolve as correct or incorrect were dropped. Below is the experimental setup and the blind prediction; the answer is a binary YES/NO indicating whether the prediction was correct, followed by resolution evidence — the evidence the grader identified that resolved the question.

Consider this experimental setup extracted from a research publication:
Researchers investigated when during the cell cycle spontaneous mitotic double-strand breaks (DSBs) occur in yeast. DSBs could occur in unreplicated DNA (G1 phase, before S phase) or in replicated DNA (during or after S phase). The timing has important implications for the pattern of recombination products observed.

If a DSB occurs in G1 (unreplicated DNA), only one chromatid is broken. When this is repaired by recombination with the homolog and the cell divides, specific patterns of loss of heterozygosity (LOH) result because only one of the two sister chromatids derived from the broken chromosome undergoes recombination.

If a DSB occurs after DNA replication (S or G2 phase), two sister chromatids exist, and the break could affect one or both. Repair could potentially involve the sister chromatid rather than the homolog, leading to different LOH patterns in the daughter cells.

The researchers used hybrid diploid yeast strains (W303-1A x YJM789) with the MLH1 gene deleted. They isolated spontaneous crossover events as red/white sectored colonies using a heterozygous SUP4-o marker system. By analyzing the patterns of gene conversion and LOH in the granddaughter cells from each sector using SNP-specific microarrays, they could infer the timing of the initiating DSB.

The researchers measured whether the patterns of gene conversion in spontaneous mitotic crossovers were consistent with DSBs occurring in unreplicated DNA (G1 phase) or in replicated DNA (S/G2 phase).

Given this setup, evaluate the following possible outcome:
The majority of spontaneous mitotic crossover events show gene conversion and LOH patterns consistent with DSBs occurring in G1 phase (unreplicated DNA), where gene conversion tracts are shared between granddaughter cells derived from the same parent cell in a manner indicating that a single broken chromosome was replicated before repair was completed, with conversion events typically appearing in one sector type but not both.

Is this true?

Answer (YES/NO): YES